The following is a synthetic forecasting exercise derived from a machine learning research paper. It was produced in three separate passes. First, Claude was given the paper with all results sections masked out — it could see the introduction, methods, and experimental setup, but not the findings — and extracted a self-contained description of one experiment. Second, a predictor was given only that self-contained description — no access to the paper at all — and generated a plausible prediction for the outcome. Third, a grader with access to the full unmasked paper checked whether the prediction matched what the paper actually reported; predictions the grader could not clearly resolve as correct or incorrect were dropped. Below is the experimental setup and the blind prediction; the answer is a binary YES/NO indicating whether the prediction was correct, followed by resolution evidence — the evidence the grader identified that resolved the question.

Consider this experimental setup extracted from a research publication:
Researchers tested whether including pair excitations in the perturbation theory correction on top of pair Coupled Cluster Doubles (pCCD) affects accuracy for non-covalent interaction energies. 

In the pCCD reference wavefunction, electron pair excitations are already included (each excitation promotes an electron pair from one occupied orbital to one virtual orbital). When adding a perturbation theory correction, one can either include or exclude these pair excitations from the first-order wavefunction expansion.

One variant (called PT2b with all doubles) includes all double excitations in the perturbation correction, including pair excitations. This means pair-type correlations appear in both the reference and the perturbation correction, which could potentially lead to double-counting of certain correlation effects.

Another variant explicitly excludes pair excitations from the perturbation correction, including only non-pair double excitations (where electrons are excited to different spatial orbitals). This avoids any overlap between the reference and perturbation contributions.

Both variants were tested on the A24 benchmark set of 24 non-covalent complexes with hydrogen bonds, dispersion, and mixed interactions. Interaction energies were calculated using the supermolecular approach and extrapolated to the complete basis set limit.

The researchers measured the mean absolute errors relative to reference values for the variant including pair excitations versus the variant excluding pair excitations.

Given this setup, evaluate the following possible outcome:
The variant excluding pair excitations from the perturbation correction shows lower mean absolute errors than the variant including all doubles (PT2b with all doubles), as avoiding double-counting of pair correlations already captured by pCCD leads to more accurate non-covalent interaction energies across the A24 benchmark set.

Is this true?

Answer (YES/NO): NO